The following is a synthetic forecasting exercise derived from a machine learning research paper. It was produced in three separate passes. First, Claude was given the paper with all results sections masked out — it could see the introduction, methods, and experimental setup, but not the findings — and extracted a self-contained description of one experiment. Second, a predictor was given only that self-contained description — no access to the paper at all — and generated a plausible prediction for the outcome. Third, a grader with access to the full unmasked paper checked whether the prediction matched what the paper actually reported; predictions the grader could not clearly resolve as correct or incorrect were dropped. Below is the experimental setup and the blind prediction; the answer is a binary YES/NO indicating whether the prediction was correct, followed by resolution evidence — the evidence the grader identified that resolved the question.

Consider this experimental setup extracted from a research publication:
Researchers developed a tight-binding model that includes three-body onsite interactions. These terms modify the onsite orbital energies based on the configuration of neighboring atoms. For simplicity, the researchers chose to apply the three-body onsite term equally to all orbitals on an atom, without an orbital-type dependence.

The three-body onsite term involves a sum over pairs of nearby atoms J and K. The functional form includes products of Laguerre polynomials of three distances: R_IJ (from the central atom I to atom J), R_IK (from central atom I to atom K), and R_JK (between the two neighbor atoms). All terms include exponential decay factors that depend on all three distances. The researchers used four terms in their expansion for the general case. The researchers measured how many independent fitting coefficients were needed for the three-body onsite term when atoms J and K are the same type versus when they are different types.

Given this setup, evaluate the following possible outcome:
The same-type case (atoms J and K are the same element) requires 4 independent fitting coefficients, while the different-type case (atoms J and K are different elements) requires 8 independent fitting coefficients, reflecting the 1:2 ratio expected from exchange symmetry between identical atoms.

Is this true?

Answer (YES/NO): NO